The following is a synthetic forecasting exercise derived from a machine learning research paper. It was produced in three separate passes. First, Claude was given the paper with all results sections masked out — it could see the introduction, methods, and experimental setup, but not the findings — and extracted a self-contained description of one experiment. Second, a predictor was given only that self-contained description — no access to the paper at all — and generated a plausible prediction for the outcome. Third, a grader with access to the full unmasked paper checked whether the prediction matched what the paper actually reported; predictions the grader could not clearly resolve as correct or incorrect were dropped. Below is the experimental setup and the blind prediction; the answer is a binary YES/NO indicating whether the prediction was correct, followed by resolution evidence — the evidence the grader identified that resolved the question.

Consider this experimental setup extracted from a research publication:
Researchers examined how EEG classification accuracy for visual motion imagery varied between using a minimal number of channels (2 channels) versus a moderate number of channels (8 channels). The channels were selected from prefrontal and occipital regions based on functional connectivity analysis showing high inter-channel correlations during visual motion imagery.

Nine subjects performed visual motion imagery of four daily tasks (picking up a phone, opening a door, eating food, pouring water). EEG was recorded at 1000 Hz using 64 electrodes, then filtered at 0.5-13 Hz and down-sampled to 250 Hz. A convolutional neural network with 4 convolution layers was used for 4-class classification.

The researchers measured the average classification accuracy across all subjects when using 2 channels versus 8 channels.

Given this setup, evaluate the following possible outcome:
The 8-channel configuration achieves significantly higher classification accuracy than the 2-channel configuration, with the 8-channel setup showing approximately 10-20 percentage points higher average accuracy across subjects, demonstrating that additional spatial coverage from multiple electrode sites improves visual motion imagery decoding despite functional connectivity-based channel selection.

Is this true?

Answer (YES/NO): NO